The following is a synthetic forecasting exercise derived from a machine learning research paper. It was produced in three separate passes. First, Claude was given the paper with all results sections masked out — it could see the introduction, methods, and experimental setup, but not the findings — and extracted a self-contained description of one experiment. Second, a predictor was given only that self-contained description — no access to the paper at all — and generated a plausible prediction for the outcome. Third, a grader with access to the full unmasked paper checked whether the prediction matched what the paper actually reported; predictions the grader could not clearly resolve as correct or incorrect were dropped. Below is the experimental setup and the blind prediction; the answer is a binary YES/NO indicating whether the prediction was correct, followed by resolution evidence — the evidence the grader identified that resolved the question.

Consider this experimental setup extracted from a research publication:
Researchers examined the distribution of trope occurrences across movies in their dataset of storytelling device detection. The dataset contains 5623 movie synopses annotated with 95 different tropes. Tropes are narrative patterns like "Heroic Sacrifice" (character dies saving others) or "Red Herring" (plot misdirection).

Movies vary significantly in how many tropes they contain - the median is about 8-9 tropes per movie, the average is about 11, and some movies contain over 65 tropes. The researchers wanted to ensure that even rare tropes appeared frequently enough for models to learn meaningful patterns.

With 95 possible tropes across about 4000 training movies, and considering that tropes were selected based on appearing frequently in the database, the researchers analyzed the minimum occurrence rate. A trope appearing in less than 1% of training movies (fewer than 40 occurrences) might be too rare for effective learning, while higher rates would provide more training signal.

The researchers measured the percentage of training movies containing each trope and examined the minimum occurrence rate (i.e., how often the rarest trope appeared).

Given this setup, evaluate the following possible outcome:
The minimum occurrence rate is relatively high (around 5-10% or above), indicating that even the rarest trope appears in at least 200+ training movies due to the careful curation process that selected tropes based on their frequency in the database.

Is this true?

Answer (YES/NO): NO